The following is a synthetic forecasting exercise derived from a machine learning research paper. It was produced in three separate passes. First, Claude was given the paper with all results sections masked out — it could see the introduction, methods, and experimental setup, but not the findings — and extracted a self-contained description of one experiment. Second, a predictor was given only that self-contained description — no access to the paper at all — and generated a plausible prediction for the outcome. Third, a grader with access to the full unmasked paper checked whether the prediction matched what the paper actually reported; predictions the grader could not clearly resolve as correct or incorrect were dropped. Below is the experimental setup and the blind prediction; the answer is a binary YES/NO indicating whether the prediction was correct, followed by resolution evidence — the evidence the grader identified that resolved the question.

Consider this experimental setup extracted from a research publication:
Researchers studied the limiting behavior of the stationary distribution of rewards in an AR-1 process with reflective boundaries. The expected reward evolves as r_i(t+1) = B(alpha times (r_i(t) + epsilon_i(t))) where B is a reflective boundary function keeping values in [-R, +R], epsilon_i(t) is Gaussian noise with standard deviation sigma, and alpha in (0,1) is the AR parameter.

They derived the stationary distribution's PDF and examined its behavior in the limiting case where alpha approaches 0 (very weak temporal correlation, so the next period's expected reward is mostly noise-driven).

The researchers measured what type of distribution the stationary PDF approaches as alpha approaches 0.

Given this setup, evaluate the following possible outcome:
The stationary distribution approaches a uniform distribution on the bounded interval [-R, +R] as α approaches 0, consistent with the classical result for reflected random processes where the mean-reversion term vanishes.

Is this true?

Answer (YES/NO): NO